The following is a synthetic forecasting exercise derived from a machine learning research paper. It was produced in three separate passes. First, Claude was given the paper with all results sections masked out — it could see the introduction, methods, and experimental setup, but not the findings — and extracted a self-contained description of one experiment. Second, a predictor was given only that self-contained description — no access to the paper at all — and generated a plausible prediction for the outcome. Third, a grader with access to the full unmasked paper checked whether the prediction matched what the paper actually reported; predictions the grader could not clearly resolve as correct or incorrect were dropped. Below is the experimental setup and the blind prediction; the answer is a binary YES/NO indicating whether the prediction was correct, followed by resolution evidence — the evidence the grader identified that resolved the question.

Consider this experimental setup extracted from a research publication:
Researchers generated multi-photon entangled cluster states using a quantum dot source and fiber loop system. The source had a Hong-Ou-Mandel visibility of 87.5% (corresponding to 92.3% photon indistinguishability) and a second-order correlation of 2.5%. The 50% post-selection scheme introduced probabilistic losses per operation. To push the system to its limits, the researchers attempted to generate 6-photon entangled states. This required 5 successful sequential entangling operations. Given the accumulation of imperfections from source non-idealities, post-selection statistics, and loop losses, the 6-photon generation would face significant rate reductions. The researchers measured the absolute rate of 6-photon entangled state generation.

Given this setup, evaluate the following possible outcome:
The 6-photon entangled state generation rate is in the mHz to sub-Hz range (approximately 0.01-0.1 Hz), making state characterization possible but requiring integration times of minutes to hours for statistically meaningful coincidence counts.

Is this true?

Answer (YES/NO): NO